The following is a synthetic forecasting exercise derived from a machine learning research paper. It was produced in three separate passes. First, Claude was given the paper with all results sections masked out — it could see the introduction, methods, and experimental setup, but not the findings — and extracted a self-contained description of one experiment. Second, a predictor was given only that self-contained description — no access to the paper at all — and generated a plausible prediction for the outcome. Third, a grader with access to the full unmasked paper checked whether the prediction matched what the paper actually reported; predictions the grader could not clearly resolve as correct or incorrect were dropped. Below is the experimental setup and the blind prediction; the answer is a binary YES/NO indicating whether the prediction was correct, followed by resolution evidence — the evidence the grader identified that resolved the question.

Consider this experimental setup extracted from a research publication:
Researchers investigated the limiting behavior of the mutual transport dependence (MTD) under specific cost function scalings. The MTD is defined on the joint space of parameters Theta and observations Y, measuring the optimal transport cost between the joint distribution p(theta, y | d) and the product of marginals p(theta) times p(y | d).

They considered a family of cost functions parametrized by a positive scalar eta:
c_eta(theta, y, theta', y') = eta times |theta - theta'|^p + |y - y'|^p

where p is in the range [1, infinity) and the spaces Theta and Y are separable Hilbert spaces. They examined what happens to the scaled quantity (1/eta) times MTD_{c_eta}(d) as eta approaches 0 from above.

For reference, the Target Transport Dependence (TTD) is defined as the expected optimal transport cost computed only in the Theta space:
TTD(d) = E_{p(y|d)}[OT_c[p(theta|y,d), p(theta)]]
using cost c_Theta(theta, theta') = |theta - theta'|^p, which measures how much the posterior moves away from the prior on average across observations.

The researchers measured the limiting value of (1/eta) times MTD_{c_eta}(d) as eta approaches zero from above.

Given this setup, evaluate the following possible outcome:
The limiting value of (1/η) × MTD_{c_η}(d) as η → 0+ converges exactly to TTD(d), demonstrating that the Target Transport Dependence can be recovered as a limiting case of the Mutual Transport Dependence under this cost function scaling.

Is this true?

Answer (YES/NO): YES